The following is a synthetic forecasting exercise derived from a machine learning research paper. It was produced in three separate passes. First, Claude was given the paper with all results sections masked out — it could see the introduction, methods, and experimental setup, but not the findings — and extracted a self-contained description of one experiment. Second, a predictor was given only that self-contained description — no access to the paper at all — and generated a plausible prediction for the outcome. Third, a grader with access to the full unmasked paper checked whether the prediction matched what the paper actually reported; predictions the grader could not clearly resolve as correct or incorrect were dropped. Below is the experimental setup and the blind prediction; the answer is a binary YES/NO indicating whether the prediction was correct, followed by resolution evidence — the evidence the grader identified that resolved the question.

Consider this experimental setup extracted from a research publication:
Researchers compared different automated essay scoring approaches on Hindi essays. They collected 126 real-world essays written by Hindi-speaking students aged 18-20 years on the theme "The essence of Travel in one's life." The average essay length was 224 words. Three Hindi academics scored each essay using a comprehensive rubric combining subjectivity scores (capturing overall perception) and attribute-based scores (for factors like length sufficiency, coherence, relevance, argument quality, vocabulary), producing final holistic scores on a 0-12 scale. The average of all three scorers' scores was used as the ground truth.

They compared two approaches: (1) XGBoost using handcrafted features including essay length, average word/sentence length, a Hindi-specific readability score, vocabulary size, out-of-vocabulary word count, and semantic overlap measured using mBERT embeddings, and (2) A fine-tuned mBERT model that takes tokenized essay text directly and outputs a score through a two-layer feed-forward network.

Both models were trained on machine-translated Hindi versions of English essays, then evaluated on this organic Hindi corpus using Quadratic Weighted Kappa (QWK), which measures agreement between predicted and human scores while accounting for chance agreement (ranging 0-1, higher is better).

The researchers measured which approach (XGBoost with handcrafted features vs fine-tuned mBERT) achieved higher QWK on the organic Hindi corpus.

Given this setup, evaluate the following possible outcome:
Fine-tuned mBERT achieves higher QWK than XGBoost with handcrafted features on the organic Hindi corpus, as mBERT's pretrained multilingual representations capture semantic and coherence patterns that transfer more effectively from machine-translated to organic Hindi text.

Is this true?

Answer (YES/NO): YES